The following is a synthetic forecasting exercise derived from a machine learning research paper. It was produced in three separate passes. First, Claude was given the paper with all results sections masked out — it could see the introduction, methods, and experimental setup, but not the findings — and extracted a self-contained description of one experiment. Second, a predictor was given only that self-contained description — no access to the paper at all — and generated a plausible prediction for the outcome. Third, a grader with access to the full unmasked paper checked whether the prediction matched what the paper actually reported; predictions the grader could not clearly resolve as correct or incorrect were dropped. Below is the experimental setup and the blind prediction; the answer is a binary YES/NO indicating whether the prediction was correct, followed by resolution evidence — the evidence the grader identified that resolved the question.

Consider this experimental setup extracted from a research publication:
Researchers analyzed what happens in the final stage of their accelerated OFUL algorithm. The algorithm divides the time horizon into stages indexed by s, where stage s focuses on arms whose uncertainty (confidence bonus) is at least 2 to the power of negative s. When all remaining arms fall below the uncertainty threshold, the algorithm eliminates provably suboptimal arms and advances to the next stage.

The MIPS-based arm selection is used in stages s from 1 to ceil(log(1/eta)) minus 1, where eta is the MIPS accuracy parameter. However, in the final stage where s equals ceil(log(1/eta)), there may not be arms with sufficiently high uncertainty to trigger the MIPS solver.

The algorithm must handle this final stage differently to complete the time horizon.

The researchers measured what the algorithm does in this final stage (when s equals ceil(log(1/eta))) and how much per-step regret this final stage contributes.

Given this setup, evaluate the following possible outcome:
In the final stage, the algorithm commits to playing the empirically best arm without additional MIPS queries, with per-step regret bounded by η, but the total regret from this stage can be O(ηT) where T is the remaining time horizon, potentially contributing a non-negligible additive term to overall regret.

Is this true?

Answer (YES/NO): NO